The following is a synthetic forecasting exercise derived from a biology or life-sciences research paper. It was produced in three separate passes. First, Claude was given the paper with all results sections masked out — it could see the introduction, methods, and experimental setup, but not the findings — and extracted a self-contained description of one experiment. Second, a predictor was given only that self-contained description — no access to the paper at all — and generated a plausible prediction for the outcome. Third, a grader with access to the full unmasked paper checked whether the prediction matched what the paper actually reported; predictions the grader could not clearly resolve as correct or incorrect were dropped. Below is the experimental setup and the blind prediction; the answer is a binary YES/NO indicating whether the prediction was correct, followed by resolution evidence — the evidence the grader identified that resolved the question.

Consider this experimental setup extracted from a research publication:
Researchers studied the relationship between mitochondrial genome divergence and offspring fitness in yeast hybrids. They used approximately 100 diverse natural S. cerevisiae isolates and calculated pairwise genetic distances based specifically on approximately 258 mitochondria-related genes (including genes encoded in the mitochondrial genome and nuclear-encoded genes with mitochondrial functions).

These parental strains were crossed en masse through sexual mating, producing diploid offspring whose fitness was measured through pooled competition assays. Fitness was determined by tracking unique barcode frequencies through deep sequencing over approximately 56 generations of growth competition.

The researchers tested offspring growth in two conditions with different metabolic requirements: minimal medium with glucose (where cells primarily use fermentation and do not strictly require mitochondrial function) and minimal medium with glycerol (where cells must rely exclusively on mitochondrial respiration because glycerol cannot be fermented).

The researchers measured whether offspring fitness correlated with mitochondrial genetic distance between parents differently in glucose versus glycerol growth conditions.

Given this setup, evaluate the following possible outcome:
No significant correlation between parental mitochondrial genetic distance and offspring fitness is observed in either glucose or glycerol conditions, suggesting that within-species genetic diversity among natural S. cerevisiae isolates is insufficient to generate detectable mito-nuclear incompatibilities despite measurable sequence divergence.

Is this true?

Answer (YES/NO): NO